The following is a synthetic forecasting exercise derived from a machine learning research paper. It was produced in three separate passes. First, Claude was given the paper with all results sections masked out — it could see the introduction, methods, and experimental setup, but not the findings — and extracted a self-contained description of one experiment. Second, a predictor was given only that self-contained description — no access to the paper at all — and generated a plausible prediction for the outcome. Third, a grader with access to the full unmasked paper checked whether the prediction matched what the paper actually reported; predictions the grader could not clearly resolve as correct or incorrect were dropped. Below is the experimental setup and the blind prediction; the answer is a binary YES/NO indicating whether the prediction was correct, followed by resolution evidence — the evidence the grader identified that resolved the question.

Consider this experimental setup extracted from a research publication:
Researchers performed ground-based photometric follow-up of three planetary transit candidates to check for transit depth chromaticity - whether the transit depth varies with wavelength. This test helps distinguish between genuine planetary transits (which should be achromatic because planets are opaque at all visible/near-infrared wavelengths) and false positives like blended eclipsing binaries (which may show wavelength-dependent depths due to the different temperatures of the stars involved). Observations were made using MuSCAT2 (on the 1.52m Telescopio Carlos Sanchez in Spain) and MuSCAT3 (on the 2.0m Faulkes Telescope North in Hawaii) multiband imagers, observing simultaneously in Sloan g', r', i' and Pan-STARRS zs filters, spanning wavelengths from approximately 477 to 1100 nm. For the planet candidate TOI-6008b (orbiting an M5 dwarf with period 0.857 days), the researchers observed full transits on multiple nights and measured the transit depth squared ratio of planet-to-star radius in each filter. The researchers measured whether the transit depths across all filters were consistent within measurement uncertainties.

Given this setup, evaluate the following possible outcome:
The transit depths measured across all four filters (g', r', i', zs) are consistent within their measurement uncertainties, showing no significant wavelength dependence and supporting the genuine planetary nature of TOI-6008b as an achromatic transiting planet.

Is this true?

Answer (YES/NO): YES